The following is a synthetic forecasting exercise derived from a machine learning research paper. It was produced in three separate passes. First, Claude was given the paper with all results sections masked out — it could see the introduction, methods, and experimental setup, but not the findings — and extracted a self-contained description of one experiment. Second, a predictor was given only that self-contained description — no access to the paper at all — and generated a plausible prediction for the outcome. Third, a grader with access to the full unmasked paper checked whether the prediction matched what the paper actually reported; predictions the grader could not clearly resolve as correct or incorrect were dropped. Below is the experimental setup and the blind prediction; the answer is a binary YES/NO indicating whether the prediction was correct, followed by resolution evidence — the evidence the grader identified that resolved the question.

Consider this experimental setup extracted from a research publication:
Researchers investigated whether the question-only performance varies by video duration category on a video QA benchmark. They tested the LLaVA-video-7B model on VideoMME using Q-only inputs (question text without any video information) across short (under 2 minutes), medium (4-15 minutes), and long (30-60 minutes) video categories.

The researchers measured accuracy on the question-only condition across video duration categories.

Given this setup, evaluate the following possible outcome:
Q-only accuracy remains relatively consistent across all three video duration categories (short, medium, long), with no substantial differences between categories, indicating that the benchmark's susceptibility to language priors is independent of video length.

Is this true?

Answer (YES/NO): NO